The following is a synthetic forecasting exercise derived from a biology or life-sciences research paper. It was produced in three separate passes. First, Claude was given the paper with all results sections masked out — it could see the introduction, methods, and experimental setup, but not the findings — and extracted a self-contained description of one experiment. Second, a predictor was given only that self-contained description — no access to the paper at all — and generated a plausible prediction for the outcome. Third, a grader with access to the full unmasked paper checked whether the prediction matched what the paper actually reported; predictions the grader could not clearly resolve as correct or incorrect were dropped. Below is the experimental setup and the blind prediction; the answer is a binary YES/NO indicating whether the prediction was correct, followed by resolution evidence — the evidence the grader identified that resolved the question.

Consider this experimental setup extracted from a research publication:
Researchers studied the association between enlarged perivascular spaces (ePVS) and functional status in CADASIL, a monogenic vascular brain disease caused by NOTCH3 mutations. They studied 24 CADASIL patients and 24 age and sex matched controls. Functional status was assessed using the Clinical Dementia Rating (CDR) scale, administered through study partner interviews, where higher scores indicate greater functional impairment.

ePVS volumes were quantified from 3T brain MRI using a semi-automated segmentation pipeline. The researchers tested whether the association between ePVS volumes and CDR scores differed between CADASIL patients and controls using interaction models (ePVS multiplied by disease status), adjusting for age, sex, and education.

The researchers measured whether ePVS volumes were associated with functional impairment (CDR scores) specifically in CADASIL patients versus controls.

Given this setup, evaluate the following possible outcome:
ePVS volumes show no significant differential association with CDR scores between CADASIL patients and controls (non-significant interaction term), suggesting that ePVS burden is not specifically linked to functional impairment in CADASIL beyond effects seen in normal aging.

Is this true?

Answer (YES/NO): NO